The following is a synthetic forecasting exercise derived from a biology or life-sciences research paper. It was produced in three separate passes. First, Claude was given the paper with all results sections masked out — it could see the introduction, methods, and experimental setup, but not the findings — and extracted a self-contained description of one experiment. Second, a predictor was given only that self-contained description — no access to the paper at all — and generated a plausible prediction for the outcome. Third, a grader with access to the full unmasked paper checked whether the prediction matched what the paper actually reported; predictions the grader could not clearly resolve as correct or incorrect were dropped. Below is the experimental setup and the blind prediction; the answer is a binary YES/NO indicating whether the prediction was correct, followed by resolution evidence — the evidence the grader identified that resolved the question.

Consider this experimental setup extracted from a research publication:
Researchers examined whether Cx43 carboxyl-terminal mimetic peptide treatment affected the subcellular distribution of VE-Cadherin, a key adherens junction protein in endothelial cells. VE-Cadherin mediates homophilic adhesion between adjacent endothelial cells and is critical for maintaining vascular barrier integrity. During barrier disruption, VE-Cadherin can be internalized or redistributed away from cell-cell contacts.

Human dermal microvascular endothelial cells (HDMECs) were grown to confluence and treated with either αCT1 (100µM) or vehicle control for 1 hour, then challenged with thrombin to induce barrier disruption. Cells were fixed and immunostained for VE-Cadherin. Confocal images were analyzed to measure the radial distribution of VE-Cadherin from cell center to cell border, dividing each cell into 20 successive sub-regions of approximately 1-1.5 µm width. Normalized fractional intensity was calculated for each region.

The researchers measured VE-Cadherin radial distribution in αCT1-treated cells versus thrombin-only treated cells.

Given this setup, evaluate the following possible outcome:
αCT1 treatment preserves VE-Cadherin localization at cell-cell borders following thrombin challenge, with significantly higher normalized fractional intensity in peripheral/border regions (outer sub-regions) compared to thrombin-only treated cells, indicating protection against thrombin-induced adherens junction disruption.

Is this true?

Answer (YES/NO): YES